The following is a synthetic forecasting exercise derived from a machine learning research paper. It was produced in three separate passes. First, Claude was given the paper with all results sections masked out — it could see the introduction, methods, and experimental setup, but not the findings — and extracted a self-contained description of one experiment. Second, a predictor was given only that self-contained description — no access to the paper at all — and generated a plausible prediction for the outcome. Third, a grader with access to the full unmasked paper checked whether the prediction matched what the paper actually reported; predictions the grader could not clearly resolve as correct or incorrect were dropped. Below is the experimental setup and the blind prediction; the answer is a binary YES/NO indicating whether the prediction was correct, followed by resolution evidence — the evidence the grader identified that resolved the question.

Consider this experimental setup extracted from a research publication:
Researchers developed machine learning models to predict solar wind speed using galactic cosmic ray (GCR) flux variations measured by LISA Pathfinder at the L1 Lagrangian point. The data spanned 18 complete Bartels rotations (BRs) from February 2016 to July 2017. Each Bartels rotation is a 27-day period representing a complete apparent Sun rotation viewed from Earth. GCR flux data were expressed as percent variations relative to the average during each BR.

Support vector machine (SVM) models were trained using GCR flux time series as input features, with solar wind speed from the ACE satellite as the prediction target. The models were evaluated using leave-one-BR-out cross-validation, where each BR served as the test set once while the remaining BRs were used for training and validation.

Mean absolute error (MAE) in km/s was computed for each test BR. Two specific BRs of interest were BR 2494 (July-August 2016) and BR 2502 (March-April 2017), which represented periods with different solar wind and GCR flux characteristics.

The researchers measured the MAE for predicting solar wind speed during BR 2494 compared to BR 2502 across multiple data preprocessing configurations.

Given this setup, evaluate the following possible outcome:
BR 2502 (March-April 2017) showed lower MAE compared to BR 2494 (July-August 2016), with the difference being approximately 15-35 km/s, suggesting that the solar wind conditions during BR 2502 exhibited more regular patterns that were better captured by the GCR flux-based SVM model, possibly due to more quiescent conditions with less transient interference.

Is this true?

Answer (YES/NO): NO